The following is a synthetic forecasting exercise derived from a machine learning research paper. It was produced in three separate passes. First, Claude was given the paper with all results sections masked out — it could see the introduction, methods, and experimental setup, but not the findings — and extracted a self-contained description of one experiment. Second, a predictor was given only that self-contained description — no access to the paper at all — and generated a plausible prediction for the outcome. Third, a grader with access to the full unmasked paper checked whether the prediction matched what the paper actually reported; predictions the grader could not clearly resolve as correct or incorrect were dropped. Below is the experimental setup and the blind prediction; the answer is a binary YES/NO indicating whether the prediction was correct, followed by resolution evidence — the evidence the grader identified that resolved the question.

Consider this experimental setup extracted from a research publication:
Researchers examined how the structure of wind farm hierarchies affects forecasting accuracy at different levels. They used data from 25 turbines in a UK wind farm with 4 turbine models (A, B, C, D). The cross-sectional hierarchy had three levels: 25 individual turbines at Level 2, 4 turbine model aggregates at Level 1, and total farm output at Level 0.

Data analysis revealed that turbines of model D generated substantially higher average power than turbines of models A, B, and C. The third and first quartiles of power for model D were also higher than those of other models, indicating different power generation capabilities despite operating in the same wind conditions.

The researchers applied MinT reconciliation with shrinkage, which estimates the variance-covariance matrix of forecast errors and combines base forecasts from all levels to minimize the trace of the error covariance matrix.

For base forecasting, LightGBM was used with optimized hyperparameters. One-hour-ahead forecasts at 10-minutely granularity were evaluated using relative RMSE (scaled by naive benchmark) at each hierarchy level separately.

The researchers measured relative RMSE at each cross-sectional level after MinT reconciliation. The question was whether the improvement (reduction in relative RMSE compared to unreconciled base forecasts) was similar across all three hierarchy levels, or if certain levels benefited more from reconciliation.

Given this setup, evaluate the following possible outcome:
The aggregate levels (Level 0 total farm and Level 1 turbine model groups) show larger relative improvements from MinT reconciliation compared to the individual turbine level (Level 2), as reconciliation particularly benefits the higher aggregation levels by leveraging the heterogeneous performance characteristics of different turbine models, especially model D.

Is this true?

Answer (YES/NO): NO